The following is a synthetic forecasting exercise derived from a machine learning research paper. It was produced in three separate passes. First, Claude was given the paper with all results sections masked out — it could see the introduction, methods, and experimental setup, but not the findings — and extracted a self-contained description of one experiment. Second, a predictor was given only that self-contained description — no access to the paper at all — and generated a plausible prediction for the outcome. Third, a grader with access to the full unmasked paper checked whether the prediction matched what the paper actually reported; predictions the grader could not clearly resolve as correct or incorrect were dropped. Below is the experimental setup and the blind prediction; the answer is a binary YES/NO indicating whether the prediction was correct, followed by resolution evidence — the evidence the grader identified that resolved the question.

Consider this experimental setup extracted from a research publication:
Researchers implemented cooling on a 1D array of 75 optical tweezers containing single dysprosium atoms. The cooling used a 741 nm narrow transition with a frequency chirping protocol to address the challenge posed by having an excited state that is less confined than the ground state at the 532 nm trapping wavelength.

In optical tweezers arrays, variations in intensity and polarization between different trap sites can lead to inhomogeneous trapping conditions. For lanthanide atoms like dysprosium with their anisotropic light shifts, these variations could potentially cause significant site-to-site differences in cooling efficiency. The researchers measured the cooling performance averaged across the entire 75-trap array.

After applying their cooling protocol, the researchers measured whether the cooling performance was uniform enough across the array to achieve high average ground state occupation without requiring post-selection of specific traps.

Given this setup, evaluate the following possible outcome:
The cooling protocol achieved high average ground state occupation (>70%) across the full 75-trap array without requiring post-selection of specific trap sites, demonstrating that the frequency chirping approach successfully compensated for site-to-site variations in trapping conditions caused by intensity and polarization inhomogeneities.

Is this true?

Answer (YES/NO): NO